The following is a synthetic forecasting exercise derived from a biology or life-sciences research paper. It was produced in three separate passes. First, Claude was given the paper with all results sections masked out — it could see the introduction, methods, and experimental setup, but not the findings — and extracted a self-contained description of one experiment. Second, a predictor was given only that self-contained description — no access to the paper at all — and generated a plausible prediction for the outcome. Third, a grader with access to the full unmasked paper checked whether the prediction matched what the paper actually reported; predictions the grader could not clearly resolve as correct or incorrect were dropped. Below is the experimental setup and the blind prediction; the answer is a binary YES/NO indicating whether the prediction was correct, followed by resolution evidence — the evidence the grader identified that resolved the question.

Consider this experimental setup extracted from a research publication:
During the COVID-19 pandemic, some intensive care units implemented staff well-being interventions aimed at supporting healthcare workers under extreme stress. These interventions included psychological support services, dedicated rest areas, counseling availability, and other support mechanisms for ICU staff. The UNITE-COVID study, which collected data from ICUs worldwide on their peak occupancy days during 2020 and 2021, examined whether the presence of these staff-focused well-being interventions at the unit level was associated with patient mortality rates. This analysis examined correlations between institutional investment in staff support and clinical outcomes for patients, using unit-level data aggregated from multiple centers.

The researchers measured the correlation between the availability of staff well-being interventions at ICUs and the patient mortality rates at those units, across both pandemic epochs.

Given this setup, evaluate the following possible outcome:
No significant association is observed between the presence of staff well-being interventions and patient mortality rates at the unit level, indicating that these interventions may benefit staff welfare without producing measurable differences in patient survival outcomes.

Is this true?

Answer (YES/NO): NO